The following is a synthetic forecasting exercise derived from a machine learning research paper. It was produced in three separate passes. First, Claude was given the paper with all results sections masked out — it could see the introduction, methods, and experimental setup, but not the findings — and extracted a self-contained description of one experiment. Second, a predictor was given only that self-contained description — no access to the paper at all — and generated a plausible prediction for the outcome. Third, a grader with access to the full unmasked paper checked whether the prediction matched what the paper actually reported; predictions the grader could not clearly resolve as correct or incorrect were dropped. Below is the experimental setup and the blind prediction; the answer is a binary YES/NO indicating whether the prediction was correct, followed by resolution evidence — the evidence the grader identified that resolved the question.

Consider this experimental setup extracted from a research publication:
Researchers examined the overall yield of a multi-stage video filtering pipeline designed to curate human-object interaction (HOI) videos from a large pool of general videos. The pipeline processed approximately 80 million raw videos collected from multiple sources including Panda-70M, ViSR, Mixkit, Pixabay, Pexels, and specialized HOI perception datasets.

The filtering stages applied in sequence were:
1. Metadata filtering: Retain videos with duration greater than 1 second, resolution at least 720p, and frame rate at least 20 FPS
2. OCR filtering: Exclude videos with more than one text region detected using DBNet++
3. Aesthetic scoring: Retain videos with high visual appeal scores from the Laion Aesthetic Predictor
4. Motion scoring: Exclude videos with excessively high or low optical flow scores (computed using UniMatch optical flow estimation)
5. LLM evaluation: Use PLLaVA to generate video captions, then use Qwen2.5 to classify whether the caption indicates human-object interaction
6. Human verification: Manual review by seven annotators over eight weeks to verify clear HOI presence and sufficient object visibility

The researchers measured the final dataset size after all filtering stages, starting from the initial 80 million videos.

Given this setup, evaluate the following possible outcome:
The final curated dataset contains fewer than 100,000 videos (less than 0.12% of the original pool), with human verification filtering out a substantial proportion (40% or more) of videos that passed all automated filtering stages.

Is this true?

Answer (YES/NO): NO